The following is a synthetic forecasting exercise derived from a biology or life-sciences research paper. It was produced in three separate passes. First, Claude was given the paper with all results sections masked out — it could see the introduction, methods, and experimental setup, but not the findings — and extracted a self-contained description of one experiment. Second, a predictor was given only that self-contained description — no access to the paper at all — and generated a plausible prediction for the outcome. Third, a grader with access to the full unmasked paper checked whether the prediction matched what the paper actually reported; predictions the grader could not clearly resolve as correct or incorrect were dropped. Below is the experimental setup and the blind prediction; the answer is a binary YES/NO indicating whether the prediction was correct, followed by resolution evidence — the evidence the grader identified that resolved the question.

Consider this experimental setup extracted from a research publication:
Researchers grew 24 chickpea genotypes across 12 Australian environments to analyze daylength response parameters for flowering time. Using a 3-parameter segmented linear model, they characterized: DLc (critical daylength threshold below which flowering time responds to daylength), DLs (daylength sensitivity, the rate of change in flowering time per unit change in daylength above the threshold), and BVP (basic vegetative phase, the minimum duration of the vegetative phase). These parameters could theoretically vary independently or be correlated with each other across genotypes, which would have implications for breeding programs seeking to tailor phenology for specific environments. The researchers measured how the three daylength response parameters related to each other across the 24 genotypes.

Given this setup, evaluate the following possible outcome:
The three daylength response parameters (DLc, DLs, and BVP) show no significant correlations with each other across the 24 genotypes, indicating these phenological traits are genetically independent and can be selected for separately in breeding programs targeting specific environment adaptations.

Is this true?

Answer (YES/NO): NO